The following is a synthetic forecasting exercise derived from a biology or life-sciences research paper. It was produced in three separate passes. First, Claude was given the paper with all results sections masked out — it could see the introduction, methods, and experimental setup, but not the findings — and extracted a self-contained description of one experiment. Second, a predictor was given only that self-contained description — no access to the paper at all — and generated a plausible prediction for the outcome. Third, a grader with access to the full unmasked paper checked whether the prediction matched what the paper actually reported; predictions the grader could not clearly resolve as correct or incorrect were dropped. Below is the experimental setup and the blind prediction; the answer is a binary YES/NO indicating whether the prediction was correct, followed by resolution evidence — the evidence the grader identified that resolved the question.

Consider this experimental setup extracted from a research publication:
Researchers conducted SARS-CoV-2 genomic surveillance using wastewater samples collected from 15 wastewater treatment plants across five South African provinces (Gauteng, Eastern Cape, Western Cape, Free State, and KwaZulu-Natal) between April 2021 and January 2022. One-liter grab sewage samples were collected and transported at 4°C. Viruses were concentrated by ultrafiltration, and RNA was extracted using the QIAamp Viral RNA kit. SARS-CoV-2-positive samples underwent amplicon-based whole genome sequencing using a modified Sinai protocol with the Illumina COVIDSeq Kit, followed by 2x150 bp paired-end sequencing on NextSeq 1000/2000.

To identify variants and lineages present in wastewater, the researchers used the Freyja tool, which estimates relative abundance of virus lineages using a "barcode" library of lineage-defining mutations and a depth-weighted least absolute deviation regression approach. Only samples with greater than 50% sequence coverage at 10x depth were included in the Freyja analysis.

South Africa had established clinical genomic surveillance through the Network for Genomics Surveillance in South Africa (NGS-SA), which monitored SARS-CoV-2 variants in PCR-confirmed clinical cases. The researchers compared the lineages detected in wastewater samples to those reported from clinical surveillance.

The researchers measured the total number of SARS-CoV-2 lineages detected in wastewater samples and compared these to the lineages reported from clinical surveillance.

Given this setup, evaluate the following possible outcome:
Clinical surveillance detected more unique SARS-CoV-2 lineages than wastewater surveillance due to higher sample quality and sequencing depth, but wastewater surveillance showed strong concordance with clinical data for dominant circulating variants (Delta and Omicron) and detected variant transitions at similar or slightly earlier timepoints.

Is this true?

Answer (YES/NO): NO